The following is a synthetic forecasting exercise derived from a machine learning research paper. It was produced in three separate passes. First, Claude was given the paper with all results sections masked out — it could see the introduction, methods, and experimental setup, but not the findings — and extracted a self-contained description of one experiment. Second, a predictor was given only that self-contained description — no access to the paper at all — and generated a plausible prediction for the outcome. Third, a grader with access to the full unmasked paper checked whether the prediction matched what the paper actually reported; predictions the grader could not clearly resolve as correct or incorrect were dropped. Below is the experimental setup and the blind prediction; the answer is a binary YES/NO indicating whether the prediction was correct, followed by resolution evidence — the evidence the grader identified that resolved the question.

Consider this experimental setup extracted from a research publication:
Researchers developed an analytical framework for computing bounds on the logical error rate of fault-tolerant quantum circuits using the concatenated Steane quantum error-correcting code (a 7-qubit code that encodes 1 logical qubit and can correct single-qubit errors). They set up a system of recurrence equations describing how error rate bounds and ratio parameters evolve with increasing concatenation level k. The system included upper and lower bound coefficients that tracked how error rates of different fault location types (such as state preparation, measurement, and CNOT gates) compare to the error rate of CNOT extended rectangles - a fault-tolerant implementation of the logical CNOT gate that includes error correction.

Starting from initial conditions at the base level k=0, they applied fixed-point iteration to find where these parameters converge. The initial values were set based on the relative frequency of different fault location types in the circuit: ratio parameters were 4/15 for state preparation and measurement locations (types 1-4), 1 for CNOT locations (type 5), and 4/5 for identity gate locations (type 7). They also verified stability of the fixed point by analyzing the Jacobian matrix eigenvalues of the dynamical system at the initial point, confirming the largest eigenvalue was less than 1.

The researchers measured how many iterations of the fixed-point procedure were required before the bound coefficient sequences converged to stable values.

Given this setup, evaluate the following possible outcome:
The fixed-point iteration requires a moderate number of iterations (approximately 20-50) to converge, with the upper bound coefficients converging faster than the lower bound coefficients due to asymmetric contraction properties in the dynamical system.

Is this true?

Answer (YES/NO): NO